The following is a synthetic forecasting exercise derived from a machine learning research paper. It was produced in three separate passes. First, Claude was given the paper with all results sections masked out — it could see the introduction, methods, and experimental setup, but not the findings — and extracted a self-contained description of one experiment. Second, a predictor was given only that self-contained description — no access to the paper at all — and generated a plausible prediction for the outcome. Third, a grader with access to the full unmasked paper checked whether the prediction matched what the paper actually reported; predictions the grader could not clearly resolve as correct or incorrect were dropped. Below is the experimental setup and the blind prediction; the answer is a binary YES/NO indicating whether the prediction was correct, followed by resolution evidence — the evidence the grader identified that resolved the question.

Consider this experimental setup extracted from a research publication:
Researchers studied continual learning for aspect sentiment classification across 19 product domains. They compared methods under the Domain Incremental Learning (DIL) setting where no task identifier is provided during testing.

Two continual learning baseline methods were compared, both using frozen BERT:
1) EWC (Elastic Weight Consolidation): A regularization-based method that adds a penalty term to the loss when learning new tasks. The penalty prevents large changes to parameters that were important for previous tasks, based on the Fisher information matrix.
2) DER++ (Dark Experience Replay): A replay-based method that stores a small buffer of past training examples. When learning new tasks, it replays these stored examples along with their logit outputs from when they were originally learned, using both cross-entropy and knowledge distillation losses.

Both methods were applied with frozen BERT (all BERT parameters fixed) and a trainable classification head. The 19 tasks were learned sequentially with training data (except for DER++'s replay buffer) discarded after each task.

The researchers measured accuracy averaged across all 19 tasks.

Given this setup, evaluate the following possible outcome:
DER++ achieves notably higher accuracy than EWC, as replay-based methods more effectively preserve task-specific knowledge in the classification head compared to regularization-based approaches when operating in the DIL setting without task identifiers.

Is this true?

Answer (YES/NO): NO